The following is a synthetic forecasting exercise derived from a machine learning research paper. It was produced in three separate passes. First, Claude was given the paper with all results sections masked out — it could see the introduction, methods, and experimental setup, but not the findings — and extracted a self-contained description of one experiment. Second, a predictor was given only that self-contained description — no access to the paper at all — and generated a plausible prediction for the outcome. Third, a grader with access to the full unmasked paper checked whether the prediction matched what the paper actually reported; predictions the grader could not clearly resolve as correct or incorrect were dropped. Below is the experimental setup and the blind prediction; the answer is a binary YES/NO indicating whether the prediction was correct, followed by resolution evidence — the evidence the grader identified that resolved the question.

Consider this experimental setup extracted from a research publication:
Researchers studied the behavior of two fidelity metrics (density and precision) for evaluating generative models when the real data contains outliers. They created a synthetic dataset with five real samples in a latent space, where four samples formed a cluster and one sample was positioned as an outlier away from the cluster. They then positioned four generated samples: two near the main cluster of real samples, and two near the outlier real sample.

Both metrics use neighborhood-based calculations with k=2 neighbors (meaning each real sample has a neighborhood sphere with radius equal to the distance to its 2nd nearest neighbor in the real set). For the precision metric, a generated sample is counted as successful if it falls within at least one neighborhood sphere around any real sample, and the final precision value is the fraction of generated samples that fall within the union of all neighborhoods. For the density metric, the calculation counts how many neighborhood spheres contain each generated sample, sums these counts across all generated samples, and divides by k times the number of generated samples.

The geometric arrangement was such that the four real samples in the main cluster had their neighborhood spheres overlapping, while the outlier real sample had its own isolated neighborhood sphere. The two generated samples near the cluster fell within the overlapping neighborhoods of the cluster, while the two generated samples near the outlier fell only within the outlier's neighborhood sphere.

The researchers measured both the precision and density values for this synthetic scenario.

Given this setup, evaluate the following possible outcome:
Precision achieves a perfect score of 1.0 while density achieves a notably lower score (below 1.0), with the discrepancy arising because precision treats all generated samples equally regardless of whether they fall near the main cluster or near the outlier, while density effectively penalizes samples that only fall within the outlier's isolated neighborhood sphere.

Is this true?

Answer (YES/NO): NO